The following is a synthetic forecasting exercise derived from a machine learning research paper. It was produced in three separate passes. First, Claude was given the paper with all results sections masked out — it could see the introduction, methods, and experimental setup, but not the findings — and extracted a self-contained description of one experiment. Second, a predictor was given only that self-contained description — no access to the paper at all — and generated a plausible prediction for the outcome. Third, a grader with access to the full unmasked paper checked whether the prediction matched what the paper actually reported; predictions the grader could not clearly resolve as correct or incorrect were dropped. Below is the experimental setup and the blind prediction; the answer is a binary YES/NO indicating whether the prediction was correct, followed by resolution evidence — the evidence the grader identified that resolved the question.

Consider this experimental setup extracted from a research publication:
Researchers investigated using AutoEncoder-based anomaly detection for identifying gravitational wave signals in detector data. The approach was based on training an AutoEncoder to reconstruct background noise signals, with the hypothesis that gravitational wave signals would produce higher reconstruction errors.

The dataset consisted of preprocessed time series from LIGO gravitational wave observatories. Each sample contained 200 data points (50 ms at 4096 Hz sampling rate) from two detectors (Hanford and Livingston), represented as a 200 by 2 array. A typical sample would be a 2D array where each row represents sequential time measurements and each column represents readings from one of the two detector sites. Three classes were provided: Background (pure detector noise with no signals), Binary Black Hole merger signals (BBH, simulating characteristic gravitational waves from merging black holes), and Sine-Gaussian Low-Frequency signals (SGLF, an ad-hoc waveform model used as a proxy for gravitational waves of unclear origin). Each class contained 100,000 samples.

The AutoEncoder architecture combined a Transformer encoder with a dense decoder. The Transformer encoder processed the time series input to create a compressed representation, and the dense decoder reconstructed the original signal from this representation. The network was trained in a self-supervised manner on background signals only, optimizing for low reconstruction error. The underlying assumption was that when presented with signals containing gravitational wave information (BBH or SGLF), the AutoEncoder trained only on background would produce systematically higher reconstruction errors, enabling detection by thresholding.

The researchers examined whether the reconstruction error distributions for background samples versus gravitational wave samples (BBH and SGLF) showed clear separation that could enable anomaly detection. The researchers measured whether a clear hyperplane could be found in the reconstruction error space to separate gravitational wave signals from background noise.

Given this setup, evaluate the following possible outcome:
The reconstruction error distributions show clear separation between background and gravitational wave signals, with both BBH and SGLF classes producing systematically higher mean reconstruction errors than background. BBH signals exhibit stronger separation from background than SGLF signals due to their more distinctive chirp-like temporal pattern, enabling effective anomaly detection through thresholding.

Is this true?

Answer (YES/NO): NO